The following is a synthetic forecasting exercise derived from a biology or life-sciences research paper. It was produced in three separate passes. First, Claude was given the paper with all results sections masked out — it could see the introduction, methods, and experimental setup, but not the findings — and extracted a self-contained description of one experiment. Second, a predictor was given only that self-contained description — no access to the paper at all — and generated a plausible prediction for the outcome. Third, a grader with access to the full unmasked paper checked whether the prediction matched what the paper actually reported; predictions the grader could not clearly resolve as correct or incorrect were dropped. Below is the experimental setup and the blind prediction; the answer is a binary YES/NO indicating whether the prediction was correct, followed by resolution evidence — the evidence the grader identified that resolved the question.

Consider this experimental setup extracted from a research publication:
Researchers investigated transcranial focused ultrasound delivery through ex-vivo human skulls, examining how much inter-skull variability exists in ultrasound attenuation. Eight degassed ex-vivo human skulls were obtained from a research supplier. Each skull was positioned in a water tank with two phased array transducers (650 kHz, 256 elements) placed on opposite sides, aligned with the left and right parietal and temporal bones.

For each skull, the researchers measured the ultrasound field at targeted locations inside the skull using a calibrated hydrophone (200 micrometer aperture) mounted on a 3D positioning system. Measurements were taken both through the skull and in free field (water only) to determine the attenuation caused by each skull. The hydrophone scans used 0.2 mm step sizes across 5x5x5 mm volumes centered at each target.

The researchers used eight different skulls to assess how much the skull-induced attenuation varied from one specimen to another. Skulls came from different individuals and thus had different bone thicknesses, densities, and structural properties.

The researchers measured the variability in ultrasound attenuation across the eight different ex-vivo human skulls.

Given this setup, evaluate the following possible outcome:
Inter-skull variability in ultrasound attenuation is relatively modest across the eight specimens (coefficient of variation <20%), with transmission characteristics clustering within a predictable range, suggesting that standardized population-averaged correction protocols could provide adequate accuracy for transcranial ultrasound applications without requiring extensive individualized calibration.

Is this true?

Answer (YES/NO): NO